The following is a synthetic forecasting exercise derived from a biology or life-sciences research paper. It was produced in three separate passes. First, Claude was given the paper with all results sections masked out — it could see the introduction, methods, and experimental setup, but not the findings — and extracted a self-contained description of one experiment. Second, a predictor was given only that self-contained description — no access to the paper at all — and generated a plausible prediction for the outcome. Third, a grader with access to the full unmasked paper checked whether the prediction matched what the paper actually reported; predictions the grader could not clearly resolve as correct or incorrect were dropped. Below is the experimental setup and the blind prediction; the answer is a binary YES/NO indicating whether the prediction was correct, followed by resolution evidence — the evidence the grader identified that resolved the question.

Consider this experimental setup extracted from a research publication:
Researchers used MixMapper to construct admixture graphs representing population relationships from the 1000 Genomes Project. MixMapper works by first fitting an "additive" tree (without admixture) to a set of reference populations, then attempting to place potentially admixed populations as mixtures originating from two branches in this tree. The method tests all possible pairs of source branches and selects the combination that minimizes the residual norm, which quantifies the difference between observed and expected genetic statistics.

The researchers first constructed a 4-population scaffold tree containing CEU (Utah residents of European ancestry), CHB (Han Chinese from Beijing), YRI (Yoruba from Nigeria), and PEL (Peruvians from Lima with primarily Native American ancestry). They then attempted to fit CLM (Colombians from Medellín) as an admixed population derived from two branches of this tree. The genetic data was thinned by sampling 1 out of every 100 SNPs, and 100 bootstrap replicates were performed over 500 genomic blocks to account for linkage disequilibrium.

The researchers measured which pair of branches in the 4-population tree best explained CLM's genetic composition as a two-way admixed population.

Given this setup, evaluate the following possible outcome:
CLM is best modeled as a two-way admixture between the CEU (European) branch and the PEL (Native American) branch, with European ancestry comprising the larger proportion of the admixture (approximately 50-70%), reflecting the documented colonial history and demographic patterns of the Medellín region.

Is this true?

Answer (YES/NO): NO